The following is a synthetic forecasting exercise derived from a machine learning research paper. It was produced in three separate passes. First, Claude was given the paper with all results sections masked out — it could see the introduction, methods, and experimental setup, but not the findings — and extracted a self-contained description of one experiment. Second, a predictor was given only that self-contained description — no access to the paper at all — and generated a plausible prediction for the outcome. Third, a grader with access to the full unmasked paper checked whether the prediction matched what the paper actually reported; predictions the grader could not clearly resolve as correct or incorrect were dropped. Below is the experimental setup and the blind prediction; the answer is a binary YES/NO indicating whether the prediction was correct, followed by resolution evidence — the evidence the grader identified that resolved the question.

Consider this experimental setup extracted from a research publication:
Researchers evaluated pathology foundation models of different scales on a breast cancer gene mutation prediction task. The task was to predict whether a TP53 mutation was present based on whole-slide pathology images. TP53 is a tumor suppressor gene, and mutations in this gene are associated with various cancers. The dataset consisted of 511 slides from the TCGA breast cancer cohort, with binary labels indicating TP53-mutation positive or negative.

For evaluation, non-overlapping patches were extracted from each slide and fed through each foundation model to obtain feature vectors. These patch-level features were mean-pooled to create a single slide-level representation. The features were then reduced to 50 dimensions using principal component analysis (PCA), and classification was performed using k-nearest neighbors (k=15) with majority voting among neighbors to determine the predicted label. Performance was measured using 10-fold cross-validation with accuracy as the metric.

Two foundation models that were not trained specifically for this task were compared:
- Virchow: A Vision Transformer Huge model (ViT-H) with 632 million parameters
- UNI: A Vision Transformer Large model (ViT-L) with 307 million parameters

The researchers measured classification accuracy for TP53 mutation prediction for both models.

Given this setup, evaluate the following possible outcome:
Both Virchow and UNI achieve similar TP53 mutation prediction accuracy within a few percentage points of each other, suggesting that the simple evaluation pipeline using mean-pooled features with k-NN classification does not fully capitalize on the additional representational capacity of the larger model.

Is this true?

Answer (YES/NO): YES